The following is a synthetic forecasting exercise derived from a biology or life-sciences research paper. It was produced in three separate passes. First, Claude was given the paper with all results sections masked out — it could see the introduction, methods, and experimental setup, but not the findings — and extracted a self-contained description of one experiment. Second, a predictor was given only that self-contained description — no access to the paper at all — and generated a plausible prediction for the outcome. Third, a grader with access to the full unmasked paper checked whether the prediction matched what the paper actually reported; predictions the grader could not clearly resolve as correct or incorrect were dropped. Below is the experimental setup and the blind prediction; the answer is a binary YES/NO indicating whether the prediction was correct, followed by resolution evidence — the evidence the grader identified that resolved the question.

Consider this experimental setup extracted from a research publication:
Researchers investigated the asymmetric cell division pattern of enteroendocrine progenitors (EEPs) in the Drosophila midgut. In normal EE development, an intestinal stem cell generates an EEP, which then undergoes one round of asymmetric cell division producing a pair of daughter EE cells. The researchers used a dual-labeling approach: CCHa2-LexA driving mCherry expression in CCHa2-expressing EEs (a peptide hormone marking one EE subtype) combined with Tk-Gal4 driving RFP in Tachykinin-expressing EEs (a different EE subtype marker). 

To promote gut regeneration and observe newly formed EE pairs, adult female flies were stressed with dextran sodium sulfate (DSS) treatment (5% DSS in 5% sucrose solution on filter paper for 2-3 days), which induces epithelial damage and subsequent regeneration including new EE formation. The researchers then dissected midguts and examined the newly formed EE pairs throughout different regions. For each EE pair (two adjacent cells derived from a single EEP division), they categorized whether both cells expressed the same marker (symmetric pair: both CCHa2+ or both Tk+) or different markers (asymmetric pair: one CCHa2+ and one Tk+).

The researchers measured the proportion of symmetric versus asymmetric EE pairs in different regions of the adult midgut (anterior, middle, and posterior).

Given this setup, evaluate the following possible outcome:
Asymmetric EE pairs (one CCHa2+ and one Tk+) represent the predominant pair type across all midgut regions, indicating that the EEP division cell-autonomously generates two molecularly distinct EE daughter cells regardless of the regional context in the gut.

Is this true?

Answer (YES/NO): NO